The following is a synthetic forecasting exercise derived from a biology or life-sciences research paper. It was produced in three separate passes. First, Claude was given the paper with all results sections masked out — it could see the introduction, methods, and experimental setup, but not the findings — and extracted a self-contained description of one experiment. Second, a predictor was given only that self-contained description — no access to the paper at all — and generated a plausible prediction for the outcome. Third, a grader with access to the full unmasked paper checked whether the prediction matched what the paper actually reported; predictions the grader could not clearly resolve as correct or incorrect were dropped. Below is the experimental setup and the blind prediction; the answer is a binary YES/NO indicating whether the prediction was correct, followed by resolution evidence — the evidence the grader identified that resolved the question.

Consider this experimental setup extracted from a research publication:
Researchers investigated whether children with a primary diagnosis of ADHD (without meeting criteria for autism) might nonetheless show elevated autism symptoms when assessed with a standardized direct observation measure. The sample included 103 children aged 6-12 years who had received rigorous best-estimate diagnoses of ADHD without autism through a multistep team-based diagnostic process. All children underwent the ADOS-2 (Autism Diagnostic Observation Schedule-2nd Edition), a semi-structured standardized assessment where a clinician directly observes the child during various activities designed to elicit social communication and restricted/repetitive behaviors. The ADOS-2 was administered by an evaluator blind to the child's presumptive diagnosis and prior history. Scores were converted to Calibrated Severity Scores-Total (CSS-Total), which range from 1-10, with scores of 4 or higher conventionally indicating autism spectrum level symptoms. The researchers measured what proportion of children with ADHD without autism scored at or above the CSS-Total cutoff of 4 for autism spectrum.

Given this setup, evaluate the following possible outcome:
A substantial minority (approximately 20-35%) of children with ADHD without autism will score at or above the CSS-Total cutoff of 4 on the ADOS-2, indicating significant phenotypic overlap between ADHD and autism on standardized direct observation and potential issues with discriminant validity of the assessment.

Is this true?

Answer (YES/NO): NO